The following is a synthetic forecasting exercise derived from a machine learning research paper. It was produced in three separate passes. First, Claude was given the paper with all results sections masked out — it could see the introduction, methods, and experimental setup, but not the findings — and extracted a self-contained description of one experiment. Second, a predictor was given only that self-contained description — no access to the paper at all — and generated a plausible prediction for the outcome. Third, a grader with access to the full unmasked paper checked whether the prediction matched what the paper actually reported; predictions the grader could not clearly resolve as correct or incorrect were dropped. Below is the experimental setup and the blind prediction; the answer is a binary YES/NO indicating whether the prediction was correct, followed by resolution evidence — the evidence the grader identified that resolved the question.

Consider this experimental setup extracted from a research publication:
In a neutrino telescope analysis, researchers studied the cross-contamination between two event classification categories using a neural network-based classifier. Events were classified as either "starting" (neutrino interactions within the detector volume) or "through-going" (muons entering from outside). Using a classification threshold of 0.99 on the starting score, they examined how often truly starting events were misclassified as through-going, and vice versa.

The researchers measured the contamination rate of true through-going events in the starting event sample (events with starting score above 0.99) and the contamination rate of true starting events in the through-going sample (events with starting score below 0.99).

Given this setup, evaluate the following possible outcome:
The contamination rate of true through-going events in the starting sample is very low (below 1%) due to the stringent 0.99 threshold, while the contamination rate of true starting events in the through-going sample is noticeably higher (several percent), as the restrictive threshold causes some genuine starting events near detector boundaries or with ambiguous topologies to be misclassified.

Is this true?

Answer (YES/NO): NO